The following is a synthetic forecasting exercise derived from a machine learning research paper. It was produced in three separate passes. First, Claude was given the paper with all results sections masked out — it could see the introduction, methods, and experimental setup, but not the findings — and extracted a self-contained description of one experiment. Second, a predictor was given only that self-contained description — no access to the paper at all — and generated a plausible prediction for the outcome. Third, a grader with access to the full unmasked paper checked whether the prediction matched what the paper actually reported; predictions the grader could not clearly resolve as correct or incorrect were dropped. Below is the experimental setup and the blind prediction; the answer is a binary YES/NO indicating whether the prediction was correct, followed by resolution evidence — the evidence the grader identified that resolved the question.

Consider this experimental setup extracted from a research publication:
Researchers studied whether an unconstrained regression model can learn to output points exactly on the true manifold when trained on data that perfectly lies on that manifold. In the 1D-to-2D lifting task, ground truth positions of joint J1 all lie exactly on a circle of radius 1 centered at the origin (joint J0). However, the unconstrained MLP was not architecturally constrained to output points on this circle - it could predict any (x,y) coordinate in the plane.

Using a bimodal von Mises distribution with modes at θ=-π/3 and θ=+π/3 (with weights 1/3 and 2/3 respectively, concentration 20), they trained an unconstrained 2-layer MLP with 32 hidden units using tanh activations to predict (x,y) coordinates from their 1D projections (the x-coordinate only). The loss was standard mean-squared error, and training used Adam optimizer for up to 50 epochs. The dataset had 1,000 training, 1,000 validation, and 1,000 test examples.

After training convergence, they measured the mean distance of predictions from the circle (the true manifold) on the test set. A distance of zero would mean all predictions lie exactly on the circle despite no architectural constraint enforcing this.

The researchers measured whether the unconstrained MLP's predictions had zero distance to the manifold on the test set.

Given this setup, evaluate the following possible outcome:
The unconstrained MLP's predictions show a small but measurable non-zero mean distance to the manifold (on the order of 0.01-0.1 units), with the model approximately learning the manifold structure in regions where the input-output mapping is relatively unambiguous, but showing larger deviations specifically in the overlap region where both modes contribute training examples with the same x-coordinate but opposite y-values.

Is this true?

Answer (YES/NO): NO